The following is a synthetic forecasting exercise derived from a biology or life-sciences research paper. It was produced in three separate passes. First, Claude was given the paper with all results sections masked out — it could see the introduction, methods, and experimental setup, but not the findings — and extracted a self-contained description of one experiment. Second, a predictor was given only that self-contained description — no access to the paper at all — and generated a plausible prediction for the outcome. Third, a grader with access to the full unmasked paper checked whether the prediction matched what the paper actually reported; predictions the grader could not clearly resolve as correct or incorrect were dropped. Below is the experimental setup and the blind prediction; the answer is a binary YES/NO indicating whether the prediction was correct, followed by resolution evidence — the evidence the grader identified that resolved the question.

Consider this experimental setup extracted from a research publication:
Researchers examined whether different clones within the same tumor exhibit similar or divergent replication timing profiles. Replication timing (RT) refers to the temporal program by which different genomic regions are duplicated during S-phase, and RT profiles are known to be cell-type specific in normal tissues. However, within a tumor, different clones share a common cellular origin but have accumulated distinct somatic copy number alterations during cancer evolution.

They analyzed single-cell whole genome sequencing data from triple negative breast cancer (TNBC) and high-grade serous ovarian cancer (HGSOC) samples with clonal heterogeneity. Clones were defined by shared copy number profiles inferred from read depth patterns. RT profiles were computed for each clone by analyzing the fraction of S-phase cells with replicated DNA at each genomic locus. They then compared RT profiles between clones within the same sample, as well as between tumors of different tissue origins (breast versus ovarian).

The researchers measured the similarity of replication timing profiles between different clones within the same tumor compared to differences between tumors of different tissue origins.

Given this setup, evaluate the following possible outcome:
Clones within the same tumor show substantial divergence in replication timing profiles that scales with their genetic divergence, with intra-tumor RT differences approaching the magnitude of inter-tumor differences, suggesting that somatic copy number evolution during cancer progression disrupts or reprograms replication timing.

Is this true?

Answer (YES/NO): NO